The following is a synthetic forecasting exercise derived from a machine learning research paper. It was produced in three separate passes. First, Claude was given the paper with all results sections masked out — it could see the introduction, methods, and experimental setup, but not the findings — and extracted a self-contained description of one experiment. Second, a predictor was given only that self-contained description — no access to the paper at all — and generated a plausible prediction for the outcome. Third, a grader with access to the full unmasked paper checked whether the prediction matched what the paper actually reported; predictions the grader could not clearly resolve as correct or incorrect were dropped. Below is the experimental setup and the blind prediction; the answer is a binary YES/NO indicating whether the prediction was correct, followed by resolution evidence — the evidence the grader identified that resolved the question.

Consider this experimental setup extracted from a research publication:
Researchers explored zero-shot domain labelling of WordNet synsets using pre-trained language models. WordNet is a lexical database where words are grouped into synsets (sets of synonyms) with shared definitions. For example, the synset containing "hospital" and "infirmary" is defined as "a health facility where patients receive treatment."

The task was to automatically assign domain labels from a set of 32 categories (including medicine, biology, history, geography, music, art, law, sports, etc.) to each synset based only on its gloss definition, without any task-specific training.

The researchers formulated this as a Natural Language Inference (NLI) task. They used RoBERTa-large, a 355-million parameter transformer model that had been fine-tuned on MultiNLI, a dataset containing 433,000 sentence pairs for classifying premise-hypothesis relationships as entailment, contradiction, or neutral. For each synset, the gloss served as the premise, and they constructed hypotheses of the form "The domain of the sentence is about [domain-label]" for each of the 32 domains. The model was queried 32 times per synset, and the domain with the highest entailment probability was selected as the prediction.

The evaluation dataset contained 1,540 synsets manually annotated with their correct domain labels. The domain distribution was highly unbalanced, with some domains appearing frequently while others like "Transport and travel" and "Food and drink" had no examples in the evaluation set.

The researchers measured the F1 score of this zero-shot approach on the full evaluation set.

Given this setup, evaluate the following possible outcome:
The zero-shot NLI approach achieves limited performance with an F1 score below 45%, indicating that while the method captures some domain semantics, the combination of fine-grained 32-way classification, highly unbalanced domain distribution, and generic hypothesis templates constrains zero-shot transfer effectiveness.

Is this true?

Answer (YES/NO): NO